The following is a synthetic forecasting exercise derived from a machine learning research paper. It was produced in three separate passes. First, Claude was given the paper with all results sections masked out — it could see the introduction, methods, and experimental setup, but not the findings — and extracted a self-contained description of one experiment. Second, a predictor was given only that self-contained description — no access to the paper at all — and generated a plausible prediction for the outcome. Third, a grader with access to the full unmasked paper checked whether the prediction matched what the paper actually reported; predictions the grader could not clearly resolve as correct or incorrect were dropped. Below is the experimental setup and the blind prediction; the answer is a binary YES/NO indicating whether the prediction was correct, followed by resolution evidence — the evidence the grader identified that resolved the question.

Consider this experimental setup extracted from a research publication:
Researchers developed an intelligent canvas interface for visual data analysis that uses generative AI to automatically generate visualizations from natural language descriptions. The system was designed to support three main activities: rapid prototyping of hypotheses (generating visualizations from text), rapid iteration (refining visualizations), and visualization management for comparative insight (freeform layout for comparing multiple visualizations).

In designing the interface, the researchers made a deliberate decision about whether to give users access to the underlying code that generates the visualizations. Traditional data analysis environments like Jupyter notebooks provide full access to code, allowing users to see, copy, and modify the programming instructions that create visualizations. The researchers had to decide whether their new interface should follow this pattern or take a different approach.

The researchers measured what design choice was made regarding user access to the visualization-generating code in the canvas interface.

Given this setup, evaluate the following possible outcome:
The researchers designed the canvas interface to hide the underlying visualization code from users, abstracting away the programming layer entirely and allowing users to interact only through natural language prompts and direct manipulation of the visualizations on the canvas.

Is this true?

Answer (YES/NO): YES